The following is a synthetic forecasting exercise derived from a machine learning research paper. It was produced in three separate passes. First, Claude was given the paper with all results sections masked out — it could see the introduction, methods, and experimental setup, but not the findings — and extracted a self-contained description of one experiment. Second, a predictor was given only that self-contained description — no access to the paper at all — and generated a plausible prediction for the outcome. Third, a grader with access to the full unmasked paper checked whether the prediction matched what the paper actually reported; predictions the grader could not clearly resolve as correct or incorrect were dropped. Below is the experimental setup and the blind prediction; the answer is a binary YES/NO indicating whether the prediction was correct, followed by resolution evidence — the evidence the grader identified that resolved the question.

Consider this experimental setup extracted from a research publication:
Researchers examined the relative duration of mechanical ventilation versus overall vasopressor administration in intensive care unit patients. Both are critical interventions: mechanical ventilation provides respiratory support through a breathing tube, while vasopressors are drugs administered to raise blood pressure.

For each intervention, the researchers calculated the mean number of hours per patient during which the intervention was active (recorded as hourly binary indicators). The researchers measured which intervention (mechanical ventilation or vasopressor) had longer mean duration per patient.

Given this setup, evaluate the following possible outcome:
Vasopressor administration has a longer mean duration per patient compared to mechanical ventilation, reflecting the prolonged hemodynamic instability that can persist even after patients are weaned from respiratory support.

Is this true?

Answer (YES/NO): NO